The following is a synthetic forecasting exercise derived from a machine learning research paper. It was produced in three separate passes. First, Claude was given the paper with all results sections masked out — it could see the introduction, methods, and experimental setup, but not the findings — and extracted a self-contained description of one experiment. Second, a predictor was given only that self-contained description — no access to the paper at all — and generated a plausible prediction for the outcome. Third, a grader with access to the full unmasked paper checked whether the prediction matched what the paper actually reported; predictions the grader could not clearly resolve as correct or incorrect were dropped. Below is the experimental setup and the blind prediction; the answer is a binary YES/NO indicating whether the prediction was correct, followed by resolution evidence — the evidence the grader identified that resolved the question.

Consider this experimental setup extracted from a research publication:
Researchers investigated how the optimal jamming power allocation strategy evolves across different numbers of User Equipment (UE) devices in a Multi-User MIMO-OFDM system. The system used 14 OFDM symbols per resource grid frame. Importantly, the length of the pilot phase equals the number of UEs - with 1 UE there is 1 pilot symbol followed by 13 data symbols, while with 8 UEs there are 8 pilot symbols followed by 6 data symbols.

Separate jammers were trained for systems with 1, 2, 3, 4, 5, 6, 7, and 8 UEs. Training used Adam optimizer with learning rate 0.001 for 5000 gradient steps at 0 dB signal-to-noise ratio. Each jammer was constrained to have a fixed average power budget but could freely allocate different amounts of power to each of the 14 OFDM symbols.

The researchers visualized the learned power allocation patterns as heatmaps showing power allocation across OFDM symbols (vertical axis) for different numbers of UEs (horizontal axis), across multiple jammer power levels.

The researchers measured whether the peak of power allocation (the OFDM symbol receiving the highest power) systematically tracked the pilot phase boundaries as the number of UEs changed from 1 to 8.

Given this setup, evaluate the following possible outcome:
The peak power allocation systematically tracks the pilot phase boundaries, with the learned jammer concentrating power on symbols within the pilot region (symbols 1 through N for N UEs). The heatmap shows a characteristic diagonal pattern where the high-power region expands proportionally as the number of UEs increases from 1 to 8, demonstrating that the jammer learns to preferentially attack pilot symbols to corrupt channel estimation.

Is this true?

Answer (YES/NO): NO